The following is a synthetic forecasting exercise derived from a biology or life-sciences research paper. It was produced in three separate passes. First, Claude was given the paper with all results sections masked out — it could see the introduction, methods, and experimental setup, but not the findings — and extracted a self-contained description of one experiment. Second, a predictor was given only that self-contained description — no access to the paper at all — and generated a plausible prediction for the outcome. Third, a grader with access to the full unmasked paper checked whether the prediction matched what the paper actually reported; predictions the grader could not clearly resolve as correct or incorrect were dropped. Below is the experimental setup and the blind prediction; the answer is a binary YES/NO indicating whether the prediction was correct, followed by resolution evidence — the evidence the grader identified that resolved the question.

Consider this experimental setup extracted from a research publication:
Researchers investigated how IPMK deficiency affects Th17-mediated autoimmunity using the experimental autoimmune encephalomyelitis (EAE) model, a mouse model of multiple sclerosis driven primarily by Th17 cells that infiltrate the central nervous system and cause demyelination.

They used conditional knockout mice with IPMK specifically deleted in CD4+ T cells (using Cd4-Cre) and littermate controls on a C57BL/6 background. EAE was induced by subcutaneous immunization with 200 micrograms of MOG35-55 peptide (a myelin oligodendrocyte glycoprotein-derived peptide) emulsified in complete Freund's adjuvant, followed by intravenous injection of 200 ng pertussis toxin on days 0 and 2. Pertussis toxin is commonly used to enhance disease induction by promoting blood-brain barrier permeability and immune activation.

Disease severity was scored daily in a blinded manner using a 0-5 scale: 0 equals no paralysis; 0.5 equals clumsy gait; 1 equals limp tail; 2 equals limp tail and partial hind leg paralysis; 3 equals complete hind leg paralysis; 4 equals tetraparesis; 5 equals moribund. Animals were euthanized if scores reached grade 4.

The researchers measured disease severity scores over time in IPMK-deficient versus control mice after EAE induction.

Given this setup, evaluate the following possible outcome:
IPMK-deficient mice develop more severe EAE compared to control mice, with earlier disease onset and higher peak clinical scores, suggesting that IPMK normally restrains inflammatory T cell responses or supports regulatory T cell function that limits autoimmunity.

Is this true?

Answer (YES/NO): NO